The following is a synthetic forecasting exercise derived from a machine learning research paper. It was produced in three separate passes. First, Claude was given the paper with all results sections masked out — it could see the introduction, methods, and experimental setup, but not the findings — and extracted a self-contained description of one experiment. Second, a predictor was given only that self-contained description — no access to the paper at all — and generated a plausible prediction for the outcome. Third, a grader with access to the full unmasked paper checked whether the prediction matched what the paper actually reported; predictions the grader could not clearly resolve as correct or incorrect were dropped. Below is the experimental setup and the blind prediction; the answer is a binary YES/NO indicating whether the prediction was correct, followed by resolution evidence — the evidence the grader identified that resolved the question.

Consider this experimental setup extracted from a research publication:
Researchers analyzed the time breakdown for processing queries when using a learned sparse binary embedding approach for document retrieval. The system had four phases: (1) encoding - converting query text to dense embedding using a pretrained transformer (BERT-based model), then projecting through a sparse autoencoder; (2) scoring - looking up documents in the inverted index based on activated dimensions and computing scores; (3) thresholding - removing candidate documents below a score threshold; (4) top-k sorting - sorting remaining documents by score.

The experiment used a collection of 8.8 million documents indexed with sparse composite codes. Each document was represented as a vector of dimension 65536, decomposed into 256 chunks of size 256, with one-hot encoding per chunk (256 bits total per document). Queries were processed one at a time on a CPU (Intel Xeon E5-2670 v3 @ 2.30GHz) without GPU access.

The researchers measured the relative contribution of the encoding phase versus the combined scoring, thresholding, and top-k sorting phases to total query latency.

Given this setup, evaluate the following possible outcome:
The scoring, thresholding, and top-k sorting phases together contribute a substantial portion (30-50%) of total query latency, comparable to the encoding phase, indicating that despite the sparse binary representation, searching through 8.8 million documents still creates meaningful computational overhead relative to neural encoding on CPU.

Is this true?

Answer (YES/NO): NO